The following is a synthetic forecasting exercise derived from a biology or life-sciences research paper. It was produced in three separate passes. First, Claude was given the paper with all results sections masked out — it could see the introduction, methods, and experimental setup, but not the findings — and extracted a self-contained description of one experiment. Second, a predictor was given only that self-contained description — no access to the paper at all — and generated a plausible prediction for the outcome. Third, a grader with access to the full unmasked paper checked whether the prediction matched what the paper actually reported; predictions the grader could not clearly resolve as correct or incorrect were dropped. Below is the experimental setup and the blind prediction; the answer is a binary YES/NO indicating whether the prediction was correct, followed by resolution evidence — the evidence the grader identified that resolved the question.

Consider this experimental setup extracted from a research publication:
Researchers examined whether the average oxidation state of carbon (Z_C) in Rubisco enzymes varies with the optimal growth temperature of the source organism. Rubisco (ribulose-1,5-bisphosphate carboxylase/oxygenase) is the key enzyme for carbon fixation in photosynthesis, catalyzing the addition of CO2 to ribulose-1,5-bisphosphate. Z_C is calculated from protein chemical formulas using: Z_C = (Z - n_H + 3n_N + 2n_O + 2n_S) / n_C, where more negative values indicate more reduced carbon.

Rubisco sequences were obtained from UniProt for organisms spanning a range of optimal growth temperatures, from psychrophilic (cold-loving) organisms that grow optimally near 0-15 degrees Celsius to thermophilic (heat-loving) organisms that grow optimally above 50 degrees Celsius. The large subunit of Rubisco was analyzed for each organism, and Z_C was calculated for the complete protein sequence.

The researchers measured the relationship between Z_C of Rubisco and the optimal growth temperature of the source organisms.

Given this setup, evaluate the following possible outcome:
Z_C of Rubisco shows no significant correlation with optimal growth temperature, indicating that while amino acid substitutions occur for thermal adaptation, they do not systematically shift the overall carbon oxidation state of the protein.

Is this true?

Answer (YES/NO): NO